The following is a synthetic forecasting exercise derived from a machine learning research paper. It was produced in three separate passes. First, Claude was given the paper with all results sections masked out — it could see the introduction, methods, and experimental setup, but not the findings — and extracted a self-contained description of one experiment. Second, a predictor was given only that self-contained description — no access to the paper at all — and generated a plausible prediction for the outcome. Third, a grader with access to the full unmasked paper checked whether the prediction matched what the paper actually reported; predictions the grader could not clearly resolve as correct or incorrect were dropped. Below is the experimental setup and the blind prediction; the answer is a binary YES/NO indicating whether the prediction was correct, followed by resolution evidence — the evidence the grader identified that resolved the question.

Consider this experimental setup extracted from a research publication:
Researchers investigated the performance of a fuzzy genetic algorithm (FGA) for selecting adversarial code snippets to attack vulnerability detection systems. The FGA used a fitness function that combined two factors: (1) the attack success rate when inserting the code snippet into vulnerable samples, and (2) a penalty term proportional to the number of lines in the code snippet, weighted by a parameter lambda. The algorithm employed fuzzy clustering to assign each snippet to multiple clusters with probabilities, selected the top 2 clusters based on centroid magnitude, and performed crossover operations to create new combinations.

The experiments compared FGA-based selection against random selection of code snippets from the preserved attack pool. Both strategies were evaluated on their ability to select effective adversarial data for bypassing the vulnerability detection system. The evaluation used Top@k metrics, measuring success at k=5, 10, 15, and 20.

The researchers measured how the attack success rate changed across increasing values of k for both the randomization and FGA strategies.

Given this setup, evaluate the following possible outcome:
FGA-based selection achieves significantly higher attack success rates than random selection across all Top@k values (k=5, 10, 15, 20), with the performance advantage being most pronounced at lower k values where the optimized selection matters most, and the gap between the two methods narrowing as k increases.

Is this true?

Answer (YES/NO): YES